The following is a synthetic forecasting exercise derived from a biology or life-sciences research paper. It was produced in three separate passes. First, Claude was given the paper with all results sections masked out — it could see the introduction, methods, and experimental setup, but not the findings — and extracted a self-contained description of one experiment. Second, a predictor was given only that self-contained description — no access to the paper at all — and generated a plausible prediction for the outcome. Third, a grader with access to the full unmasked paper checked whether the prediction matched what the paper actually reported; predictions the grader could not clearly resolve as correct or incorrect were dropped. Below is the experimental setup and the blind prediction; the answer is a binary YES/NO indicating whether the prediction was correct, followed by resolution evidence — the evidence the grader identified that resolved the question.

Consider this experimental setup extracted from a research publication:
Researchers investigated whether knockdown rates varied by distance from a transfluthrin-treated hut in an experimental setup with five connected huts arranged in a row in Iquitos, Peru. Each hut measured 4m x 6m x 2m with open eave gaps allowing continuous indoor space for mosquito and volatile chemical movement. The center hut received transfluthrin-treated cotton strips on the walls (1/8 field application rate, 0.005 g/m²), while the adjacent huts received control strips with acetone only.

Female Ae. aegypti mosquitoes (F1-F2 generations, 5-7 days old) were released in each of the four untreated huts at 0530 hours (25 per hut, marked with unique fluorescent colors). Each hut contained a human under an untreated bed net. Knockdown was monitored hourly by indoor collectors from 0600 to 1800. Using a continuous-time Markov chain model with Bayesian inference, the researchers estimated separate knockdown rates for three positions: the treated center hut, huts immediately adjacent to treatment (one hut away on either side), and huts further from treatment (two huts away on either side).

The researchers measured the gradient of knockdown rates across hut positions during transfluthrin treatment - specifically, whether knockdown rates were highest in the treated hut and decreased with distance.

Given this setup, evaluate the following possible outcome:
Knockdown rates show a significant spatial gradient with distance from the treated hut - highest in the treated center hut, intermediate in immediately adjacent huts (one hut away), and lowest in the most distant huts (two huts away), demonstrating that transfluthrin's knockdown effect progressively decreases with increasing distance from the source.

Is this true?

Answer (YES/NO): NO